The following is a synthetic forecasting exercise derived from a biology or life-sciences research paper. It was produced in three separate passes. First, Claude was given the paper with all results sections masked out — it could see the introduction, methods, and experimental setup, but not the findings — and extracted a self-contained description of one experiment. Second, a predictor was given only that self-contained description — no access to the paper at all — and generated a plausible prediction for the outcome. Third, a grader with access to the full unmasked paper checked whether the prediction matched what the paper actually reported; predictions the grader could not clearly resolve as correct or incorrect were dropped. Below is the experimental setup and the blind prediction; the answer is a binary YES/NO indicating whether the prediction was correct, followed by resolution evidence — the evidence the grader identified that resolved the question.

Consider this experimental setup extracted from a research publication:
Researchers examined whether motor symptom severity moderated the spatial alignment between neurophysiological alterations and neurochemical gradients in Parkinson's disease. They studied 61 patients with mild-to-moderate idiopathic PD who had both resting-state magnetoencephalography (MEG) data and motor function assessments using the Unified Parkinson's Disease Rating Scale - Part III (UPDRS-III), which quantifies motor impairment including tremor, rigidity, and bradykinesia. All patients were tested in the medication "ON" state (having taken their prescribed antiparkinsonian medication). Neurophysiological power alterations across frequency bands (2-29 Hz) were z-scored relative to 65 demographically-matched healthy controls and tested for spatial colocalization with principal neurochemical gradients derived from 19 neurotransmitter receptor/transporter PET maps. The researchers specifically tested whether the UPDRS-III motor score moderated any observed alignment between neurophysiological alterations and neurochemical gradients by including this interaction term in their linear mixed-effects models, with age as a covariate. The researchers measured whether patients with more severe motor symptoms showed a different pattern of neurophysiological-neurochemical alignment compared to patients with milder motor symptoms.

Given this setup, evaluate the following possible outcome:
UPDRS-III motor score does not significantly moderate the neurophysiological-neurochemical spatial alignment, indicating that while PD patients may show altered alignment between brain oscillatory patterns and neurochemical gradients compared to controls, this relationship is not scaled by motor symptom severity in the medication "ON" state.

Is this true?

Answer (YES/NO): YES